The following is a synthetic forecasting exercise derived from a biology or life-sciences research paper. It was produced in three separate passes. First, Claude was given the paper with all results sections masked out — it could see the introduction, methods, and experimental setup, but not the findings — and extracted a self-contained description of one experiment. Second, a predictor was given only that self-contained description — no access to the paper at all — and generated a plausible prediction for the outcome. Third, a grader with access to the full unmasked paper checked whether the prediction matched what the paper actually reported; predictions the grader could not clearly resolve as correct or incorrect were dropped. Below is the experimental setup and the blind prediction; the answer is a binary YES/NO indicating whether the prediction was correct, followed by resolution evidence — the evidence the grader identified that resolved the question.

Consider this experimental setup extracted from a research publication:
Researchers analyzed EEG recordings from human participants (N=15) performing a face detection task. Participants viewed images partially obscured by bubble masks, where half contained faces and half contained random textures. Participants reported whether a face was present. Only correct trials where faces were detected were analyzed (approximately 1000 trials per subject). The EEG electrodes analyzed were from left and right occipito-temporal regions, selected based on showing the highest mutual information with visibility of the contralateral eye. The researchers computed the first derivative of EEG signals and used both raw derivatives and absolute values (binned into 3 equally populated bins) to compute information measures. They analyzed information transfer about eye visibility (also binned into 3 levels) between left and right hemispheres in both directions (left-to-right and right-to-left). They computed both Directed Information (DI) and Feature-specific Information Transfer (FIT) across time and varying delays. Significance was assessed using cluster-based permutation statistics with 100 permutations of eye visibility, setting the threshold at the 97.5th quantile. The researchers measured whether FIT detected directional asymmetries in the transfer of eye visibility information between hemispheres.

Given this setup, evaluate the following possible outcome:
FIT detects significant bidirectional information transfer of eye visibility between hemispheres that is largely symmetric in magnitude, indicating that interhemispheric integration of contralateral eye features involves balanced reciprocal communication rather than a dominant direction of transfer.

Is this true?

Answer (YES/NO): NO